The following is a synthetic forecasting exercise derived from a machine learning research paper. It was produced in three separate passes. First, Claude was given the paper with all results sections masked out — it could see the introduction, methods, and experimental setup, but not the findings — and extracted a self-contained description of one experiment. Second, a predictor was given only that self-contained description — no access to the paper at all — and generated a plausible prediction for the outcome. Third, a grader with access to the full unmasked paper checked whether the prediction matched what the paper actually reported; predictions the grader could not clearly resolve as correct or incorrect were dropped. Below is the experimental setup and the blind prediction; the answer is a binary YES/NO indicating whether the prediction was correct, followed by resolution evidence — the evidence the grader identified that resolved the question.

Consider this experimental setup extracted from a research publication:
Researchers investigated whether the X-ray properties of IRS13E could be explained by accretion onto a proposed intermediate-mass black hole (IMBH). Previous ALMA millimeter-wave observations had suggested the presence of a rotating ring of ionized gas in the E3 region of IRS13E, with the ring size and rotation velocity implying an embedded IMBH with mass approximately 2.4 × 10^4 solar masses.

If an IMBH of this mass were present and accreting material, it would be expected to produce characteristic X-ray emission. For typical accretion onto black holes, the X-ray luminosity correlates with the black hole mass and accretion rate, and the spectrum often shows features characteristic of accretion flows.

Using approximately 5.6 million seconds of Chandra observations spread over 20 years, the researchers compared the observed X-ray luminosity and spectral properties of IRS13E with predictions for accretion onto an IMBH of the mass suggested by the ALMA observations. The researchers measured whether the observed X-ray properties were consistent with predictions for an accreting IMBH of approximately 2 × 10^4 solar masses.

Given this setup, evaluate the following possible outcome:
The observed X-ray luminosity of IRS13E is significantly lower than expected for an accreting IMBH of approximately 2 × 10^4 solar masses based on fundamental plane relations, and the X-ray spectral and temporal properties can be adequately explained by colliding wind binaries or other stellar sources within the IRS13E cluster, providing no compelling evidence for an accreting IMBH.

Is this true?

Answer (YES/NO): YES